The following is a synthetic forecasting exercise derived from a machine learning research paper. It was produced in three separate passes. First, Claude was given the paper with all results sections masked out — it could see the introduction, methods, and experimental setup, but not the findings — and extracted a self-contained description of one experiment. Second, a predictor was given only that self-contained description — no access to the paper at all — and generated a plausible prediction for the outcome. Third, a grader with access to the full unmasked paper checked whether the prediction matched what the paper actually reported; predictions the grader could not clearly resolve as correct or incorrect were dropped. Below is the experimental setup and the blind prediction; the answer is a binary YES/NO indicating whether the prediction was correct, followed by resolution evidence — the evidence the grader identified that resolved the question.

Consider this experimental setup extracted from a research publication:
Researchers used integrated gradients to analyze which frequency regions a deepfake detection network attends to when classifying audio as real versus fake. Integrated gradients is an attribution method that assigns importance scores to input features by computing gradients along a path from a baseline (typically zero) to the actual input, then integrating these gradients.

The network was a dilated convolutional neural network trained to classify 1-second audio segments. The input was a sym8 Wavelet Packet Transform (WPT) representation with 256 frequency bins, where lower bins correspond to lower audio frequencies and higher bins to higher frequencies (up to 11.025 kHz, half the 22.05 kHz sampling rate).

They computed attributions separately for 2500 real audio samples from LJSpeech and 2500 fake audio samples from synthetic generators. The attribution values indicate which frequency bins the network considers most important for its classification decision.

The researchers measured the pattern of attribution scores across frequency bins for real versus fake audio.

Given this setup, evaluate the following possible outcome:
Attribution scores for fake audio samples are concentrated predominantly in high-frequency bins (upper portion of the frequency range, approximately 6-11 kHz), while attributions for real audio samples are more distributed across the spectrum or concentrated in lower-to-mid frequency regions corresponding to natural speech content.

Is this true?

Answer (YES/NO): NO